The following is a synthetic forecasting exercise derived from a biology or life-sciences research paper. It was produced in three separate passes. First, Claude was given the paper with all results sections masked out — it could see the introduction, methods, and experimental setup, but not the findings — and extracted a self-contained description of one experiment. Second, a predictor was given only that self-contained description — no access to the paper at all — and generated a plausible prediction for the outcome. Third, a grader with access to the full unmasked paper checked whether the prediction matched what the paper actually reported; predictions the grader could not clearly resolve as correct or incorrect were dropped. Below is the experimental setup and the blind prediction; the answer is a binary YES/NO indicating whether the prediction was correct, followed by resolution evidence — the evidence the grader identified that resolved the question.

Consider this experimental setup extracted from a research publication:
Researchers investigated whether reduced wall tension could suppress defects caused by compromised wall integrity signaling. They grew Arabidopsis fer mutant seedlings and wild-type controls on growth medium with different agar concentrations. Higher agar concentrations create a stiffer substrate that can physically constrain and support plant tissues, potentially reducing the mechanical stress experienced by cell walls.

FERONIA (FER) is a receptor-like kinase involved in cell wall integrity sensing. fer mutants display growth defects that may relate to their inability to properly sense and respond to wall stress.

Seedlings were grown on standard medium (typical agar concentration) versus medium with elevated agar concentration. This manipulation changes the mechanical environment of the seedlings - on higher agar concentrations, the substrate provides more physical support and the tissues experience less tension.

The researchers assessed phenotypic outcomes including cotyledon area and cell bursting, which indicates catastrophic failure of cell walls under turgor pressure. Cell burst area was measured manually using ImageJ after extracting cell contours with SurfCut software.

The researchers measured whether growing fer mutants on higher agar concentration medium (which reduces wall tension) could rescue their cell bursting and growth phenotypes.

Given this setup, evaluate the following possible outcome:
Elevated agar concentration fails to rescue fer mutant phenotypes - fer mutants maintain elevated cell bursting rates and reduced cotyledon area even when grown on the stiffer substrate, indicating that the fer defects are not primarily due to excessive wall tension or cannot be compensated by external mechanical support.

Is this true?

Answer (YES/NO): NO